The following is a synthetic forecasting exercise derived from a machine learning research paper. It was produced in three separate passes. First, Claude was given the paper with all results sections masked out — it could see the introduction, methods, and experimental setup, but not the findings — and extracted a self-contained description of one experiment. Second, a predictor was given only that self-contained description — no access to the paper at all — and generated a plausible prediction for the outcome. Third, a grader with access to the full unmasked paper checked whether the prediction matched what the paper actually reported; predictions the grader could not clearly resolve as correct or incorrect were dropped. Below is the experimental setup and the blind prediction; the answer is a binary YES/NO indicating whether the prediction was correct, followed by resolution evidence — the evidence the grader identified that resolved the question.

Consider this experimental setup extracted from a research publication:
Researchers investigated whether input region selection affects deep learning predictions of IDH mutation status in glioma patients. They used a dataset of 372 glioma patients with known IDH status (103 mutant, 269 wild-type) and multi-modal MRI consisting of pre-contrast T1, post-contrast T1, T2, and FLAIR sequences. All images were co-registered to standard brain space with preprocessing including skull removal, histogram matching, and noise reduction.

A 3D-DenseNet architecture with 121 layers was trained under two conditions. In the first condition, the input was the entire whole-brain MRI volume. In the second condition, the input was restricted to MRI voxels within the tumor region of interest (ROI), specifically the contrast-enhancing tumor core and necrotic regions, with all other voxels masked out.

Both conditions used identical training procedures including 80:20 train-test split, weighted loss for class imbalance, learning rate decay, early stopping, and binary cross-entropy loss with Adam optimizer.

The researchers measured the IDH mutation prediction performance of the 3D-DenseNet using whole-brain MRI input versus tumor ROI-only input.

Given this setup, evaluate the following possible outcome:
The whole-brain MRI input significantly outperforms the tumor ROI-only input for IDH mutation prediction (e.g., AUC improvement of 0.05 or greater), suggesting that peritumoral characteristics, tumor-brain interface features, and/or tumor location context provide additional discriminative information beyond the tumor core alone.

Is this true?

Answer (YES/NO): NO